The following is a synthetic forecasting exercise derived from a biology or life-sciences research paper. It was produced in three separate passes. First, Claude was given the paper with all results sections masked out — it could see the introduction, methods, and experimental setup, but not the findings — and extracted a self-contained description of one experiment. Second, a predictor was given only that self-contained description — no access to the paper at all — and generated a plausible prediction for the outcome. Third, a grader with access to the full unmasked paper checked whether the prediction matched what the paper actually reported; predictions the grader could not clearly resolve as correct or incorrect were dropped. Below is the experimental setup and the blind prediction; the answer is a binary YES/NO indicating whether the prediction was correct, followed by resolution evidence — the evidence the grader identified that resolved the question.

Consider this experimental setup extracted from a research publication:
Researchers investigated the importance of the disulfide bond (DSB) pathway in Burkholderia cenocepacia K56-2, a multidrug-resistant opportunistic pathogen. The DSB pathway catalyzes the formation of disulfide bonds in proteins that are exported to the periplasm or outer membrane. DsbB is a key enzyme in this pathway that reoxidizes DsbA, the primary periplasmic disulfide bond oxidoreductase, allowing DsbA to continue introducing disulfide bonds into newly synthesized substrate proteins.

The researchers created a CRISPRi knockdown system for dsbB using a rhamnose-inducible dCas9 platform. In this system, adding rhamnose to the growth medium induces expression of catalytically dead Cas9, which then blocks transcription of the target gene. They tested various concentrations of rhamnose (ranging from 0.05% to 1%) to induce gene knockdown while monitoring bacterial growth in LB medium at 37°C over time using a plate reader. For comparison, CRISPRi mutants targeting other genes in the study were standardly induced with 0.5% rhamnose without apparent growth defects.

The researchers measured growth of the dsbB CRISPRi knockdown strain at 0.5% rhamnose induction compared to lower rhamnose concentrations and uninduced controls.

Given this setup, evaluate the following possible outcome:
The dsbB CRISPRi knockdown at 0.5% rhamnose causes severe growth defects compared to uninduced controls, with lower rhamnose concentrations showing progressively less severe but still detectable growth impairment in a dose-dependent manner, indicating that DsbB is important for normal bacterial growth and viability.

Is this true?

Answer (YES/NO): YES